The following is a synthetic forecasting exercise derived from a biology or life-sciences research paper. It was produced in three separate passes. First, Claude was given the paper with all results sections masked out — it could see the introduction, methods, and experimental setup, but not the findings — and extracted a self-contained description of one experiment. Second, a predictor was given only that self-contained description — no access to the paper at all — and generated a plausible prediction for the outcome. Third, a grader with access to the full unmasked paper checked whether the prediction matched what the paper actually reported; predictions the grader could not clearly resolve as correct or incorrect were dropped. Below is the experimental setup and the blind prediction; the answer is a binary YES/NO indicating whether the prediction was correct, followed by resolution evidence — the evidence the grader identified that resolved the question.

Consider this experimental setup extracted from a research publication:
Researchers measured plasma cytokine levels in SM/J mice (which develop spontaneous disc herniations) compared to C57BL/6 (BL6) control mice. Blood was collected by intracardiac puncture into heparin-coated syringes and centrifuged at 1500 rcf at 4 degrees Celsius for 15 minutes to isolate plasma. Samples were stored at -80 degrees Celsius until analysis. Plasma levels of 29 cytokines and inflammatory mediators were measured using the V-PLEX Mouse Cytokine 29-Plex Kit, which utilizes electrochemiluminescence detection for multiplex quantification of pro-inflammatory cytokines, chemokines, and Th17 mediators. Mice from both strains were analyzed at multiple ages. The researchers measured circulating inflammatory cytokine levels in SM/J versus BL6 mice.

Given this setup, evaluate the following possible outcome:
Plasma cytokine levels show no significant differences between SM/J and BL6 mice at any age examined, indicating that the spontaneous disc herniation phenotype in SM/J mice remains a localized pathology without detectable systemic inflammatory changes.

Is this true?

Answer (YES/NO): NO